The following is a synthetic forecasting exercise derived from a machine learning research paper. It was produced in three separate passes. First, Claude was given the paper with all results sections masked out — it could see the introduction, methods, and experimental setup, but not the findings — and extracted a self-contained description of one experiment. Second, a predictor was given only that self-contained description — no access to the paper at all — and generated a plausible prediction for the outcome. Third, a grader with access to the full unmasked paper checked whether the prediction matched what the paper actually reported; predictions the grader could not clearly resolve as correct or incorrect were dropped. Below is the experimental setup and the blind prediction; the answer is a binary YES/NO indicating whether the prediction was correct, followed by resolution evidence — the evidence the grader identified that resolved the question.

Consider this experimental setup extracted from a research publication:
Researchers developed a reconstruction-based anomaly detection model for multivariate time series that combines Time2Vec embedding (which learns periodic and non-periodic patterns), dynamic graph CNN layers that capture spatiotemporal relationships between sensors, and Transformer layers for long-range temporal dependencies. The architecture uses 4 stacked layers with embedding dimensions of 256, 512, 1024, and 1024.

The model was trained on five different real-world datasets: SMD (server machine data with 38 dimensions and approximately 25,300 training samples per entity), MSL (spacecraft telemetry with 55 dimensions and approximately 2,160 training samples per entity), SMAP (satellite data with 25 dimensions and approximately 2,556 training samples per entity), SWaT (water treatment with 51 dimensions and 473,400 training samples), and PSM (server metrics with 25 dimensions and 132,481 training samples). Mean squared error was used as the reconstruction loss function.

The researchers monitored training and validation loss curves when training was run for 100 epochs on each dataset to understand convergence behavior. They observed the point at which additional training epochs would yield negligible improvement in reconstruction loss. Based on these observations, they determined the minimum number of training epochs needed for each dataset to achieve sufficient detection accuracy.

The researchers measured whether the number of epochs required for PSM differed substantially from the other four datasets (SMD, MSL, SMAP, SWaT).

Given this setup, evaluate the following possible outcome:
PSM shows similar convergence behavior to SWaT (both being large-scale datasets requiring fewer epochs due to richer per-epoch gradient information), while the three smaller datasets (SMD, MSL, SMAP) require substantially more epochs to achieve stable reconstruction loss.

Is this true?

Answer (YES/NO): NO